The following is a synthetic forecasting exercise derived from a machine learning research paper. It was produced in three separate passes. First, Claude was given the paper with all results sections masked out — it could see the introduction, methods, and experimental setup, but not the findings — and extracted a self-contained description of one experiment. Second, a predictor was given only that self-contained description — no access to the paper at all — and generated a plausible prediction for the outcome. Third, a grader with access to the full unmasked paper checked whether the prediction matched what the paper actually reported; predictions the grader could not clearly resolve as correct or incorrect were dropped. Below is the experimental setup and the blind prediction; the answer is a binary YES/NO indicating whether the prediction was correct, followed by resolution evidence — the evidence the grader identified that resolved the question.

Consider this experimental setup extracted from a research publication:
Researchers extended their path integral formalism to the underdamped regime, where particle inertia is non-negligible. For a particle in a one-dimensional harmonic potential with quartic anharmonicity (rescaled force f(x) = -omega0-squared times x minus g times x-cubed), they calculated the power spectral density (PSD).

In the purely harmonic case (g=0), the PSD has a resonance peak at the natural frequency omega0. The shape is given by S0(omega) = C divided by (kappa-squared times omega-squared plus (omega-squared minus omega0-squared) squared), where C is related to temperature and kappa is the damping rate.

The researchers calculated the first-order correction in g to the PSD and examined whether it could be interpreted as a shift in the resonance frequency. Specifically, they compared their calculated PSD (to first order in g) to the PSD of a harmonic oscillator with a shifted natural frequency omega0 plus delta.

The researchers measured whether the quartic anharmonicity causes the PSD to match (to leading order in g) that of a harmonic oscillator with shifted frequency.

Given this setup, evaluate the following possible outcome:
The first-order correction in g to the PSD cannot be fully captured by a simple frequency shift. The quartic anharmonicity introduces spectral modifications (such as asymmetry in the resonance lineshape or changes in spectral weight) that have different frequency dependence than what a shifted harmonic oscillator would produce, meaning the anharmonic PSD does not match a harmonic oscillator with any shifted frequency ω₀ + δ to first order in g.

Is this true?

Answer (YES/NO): NO